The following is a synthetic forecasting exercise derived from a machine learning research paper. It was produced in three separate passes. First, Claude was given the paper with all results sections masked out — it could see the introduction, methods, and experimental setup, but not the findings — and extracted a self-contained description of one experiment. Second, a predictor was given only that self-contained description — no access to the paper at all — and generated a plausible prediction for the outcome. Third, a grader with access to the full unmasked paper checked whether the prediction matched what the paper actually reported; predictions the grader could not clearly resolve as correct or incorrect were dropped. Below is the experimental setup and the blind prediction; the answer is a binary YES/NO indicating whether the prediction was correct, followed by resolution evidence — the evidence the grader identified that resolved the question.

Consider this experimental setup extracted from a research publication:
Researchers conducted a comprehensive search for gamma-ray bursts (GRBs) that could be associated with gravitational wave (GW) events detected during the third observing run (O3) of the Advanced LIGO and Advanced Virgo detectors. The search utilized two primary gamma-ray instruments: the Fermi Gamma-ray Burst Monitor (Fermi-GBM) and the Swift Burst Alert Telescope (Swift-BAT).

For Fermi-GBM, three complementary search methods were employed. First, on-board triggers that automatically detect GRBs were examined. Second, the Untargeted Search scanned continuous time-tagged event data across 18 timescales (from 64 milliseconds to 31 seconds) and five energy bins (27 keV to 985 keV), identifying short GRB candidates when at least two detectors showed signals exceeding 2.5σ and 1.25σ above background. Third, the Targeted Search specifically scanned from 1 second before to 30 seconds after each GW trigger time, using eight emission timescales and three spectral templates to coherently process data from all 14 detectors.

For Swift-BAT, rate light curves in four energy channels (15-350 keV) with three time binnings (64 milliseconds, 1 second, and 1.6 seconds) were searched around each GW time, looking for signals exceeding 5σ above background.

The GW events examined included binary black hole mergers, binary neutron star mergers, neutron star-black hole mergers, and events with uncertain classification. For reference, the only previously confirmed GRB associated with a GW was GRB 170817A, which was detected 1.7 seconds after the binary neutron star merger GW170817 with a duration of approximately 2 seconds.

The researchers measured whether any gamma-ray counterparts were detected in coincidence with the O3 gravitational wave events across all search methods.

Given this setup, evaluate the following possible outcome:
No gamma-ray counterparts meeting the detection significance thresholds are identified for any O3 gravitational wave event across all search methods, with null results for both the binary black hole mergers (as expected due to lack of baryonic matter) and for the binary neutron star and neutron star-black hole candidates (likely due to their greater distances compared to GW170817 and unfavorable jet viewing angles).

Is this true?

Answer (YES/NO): YES